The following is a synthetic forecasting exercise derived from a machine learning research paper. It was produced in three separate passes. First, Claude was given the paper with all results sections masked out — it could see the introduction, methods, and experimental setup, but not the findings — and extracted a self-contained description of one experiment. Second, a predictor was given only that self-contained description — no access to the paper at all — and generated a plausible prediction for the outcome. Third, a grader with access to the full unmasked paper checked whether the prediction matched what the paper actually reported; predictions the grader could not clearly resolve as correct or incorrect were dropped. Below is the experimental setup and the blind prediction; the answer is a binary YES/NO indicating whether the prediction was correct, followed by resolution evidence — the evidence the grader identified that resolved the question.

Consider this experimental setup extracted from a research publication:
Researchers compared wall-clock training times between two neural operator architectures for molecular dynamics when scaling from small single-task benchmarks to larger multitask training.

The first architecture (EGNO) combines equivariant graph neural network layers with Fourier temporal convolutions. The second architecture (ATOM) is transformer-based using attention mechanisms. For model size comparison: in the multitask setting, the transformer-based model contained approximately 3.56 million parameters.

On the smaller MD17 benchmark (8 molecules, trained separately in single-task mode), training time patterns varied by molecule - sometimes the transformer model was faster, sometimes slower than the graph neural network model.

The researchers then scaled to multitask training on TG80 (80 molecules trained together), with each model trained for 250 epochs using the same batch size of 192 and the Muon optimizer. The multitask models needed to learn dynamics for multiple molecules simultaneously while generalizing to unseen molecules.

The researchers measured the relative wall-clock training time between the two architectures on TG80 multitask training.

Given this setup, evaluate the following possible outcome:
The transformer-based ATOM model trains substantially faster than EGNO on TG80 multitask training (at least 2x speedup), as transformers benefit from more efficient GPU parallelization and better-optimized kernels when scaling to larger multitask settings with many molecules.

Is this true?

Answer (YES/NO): NO